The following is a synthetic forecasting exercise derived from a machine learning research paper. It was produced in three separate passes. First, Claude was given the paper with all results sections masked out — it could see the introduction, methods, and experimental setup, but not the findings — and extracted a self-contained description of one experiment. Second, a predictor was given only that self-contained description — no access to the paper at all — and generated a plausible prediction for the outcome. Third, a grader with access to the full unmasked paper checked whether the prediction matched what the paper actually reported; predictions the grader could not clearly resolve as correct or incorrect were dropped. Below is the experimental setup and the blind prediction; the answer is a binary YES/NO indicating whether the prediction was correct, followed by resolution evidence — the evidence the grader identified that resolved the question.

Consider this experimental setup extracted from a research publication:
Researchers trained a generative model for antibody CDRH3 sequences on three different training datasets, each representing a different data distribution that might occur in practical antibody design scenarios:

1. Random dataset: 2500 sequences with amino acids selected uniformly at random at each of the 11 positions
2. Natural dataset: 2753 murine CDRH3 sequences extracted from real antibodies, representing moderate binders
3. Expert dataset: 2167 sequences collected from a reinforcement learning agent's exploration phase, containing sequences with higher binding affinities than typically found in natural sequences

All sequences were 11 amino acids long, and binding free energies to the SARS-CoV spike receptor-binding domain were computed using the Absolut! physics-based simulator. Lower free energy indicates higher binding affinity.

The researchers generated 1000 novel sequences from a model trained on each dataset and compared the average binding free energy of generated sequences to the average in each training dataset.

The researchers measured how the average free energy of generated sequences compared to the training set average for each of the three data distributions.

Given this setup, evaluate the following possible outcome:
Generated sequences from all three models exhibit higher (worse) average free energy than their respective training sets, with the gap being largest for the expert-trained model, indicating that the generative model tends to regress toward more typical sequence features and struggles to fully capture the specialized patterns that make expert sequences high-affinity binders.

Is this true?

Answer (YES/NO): NO